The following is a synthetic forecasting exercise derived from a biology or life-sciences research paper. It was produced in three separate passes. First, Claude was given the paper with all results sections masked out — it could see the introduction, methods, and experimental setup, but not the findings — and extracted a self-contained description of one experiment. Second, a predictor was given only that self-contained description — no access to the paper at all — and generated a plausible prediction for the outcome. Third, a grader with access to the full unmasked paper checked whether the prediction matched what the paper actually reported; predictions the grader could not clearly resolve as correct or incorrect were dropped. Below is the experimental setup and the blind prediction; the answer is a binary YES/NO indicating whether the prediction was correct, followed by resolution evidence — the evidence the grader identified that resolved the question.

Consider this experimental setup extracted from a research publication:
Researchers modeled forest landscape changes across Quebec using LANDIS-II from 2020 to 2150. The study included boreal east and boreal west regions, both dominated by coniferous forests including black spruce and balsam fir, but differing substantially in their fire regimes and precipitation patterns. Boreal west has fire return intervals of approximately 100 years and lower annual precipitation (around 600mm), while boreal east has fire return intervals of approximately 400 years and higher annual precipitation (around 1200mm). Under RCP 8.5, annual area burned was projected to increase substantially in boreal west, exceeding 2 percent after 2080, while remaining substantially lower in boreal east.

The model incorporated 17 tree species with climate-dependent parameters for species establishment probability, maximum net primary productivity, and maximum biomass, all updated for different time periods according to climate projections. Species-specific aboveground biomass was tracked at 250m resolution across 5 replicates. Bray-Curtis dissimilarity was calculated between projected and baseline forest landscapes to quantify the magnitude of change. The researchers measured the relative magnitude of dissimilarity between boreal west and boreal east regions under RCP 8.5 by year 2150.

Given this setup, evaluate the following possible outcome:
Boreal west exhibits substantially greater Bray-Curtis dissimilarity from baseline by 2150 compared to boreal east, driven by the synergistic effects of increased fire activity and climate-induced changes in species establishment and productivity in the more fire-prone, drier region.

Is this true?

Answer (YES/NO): YES